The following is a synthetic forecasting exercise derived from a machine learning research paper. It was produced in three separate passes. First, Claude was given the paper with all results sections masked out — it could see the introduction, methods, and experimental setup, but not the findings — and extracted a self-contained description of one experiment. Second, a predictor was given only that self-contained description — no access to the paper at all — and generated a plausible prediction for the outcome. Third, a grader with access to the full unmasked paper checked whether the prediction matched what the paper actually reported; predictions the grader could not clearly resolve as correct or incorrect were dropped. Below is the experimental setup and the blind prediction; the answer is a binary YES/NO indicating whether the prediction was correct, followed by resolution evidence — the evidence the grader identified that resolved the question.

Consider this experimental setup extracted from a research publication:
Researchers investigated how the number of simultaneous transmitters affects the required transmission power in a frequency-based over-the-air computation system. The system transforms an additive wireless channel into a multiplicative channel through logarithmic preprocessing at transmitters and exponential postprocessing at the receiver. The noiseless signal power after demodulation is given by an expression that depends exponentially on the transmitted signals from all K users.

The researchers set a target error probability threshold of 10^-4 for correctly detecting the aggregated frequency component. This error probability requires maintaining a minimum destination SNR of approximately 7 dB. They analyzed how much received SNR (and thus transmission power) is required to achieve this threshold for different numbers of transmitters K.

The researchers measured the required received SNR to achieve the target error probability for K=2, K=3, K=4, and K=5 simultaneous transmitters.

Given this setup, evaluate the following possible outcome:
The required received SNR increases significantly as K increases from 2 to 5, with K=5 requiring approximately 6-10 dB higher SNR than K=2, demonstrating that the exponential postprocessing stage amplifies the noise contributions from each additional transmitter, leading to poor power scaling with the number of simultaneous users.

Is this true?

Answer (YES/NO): NO